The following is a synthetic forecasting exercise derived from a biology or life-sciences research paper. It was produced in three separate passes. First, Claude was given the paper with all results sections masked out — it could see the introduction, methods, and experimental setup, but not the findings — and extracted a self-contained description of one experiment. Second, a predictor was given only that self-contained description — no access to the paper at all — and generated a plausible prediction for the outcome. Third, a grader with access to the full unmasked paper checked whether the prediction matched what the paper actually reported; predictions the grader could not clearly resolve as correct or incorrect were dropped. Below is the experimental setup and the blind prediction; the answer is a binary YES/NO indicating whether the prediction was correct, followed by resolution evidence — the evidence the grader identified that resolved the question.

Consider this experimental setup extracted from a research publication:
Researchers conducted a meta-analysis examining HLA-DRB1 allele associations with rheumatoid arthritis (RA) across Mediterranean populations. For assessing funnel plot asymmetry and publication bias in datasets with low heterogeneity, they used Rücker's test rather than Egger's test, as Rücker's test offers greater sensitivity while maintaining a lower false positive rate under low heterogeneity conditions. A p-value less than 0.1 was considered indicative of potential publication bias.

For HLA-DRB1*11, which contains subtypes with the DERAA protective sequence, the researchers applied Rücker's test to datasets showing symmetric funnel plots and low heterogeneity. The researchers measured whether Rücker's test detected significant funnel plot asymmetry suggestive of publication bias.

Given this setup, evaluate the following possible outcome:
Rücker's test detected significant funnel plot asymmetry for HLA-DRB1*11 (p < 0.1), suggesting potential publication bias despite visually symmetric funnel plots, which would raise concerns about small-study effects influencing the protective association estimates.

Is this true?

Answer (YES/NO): NO